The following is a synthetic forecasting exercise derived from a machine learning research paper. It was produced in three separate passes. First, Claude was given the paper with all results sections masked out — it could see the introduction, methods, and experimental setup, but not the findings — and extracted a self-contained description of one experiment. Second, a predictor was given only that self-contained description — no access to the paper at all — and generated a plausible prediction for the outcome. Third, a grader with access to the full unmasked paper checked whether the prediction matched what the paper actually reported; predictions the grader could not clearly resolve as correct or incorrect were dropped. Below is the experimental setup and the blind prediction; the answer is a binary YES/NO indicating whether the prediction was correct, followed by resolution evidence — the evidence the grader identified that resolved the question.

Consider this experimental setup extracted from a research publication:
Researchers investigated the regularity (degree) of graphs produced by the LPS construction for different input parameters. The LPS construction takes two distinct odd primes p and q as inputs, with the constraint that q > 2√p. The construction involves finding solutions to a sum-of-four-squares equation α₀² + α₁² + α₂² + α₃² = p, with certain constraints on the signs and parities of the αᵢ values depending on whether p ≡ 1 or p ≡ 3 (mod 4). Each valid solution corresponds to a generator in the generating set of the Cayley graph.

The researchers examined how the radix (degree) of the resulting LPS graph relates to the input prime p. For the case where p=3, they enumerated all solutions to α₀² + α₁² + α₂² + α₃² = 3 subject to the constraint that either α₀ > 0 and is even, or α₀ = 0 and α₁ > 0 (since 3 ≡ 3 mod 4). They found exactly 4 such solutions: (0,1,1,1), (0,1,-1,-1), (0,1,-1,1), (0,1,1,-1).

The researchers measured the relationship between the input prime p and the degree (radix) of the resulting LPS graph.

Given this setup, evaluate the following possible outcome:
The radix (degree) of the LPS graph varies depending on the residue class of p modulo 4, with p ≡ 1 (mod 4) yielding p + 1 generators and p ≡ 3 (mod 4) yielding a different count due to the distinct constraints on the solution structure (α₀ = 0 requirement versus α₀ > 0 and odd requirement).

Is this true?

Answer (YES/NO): NO